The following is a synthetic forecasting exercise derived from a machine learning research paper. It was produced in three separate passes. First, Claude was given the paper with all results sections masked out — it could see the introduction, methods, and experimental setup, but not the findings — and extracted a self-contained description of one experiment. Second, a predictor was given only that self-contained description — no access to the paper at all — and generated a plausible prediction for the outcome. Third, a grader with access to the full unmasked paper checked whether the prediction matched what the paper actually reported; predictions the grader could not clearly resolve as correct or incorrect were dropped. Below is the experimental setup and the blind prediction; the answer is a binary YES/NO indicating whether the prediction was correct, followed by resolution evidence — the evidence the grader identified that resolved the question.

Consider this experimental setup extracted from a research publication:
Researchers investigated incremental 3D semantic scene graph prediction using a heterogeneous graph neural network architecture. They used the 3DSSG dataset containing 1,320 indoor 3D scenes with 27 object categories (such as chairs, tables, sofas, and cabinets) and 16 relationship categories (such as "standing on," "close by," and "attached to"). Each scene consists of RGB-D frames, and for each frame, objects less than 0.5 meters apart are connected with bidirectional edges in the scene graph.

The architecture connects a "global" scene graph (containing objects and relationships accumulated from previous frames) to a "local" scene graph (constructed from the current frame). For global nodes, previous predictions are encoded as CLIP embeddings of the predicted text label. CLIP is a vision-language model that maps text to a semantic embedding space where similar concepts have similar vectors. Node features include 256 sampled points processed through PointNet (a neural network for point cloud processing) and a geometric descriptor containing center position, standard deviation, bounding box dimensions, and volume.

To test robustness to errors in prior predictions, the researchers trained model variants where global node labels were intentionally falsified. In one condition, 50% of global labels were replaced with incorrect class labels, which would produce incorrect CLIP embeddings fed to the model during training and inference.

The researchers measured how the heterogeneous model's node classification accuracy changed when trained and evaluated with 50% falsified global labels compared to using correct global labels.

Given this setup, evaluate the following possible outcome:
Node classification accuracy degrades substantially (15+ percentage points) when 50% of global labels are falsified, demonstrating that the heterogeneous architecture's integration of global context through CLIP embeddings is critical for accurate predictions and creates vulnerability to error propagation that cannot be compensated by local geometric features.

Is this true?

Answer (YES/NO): YES